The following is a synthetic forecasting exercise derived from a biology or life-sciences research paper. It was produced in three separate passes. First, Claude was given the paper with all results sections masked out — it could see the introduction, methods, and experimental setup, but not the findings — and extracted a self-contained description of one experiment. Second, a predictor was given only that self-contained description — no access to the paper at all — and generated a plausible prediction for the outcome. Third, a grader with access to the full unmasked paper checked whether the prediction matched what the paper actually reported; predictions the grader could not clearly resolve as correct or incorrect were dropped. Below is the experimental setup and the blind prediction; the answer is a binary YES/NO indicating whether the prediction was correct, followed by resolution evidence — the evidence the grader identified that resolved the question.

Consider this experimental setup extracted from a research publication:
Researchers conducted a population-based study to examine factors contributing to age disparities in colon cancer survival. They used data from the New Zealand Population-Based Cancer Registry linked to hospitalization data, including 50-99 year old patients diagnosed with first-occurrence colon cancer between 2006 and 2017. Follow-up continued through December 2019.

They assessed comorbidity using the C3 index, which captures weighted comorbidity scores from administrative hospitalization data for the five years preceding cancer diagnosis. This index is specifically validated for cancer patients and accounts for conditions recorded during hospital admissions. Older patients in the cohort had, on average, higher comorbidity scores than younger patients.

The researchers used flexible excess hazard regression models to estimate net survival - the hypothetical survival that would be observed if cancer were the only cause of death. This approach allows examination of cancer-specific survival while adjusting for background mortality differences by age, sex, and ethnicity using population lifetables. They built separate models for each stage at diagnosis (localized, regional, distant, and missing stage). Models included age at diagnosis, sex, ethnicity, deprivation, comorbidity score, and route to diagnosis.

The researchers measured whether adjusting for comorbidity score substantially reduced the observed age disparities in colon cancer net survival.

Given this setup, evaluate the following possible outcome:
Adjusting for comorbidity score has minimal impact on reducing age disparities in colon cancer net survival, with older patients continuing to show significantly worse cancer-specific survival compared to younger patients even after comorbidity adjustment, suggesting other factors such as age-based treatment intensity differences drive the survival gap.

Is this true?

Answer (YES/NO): YES